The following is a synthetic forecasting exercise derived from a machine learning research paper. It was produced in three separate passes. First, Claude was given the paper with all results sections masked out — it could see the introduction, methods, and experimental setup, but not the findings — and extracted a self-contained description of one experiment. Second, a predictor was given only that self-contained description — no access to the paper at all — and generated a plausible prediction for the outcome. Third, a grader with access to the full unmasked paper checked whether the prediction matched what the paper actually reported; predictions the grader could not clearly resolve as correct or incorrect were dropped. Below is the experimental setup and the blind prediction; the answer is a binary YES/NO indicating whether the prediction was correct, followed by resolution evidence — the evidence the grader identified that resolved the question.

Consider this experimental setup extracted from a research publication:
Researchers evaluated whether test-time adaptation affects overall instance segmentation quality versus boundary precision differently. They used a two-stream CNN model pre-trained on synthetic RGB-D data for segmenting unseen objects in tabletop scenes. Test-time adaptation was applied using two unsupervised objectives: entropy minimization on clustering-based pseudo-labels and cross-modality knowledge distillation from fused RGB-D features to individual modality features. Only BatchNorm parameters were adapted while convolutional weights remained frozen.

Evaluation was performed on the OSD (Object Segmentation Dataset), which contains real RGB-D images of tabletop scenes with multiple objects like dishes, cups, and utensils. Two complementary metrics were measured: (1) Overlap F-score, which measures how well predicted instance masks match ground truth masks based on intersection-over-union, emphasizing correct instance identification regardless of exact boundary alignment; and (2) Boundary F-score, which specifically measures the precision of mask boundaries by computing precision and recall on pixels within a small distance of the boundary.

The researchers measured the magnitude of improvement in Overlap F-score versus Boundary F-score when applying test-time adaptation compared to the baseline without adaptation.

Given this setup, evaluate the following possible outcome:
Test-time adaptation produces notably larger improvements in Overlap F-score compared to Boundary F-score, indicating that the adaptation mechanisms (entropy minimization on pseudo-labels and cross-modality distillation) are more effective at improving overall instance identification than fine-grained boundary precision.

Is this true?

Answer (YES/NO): NO